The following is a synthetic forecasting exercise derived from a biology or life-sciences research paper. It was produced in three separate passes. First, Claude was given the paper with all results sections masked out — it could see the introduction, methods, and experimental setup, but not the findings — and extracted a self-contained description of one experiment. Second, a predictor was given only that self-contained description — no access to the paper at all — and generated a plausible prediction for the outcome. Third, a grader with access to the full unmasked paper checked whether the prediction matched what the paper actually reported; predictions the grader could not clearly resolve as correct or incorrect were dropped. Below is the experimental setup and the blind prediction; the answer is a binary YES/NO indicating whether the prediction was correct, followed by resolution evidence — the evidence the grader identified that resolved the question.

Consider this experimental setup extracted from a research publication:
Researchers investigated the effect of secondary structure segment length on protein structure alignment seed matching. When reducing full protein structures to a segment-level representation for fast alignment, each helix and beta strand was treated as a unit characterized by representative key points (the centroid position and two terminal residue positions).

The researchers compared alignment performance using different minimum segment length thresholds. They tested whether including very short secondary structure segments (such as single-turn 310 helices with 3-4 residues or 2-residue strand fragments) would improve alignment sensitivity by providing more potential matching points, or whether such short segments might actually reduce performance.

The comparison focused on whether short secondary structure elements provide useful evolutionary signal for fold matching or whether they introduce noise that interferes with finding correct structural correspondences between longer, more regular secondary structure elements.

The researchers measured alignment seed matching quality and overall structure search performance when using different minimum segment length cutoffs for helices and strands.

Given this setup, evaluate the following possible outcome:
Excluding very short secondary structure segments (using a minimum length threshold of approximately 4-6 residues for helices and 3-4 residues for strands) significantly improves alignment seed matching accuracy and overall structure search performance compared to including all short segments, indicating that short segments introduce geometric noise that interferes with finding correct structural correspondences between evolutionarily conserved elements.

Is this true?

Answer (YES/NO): YES